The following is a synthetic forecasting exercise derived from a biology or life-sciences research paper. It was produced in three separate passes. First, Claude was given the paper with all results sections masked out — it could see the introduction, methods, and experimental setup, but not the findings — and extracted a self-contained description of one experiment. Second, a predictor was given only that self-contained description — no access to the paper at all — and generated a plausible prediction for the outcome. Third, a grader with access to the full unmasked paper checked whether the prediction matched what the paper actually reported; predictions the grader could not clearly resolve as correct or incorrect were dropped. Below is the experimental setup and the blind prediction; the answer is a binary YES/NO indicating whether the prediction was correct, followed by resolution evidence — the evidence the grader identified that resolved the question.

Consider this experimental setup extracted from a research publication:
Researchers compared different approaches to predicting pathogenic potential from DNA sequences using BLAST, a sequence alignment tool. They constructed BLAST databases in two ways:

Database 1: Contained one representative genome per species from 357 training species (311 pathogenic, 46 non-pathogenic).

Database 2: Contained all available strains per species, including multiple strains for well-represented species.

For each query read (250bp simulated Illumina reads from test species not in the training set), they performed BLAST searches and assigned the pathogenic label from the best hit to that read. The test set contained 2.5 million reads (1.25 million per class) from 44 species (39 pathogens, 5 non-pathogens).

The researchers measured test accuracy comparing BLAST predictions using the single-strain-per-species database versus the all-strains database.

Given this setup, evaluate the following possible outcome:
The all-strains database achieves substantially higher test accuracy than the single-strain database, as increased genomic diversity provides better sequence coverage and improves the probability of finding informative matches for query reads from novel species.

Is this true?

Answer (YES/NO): NO